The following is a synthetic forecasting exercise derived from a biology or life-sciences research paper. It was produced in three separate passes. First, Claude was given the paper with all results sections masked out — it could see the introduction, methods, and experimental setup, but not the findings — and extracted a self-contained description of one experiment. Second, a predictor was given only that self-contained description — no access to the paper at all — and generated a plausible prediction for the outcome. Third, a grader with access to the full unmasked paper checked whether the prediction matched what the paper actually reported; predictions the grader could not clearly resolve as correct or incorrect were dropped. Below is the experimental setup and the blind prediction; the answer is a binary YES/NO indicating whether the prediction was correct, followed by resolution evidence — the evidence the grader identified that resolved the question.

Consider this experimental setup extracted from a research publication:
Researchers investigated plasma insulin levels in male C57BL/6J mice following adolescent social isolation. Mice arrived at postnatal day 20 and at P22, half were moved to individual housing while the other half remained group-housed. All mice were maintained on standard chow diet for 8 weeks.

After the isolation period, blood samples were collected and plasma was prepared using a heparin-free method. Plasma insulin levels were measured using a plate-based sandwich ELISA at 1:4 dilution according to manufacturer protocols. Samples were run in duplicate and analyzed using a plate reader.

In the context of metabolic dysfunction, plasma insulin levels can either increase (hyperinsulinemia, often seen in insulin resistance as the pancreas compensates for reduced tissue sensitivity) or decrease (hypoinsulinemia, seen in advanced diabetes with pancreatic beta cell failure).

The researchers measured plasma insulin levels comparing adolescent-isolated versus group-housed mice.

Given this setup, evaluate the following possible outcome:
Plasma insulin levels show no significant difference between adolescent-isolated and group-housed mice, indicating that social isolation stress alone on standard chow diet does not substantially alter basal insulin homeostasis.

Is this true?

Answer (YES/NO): YES